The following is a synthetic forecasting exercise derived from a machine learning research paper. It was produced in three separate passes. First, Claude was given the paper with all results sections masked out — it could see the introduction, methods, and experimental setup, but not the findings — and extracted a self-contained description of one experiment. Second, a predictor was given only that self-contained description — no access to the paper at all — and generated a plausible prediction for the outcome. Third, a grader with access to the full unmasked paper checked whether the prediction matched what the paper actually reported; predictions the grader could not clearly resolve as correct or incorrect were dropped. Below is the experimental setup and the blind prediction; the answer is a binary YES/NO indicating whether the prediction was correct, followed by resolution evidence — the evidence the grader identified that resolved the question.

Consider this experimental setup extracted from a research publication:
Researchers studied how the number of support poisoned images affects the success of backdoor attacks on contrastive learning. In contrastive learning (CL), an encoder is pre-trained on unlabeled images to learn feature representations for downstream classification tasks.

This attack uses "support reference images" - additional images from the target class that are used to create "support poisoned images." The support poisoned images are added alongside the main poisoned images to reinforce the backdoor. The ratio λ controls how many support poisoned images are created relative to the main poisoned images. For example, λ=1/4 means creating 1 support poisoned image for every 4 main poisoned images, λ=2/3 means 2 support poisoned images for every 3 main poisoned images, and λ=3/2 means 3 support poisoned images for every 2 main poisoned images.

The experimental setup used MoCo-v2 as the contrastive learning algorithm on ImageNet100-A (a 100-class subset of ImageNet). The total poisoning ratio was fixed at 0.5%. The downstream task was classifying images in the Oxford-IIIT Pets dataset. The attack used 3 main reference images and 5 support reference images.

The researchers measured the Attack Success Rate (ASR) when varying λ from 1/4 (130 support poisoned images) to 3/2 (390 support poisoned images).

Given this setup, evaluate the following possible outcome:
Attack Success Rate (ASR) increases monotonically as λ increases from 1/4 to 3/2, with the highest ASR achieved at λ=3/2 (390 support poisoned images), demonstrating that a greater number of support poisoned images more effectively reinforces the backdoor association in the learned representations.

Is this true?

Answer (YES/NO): NO